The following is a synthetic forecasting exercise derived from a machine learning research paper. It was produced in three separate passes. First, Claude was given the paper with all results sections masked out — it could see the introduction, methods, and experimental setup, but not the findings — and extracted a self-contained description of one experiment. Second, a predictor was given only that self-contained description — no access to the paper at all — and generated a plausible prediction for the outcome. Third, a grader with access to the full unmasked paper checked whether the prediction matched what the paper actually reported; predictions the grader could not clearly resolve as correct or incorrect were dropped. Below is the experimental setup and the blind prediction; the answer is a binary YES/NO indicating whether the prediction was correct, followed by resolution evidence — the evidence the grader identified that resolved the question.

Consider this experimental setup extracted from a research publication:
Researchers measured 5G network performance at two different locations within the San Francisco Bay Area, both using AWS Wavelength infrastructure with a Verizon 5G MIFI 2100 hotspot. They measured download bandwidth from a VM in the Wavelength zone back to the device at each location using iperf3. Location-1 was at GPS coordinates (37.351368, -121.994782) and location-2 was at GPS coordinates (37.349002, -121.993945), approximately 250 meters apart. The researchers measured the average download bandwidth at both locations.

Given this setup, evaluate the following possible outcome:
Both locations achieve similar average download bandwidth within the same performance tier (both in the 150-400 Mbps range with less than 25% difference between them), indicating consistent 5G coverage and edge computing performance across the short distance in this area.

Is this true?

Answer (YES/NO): NO